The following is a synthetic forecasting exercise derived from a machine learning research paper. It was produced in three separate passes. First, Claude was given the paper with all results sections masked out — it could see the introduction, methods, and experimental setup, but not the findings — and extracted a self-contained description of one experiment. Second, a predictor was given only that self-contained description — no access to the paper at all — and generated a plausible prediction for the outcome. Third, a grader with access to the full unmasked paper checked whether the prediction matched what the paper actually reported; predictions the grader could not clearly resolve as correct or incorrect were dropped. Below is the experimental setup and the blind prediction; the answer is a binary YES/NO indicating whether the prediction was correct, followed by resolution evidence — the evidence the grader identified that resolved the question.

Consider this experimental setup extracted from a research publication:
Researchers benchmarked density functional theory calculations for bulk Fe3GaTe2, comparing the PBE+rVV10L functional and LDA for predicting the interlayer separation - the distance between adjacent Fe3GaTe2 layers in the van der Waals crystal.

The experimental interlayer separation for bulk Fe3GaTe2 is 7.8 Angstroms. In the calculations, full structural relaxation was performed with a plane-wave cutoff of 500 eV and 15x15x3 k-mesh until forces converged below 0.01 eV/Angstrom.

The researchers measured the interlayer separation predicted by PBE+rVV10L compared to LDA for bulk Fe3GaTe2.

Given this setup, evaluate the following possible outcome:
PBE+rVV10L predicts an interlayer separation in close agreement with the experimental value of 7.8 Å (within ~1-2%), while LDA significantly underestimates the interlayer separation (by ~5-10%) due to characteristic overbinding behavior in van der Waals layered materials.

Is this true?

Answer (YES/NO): NO